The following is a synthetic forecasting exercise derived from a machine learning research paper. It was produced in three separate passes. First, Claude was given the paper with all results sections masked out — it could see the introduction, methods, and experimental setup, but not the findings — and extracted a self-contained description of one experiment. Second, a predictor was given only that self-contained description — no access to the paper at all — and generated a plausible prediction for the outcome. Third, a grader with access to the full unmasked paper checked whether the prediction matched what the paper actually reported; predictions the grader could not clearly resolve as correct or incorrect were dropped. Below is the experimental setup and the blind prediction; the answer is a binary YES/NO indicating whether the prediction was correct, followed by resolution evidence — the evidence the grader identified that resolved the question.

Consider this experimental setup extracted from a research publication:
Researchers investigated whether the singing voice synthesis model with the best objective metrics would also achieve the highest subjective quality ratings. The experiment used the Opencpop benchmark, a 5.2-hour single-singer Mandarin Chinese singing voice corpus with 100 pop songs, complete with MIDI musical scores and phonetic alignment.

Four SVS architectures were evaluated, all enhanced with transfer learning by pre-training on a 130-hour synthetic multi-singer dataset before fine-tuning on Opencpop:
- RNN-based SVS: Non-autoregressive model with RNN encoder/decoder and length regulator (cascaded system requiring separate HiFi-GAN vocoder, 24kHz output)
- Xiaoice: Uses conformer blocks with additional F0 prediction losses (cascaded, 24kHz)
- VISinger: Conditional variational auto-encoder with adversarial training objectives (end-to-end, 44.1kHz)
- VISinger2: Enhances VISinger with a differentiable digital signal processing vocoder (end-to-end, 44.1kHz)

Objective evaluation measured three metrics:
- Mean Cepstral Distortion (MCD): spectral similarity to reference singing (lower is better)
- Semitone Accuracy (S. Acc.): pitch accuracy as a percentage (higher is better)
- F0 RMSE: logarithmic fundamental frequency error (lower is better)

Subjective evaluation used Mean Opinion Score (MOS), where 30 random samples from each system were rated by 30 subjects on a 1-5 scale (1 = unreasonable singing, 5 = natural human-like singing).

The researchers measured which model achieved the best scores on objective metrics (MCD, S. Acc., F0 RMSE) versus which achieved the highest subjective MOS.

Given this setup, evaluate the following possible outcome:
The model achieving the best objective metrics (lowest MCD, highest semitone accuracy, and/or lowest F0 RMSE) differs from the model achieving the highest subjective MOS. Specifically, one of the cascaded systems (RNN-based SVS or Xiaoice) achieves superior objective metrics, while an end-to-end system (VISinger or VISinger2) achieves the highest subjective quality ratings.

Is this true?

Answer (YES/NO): NO